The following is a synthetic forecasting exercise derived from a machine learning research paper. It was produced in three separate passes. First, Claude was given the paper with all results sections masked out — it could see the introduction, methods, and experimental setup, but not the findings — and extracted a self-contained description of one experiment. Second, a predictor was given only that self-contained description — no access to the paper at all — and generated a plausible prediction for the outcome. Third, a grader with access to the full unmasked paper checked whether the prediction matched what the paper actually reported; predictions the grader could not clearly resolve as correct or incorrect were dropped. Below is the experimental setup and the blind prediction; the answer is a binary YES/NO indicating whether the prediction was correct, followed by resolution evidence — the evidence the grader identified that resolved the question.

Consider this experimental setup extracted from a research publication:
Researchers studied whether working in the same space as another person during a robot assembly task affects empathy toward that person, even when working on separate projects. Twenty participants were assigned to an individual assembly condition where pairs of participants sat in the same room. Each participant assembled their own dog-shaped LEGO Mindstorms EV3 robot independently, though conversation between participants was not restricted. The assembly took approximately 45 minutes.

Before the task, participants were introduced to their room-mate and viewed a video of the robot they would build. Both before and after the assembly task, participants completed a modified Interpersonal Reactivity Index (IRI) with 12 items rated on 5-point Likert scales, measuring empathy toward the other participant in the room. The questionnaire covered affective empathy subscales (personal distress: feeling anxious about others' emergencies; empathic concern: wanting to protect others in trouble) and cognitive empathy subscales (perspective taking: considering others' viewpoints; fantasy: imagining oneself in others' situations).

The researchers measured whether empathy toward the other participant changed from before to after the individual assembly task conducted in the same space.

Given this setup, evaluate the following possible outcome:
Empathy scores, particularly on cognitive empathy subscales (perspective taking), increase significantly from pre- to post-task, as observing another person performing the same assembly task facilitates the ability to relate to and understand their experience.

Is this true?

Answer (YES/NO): NO